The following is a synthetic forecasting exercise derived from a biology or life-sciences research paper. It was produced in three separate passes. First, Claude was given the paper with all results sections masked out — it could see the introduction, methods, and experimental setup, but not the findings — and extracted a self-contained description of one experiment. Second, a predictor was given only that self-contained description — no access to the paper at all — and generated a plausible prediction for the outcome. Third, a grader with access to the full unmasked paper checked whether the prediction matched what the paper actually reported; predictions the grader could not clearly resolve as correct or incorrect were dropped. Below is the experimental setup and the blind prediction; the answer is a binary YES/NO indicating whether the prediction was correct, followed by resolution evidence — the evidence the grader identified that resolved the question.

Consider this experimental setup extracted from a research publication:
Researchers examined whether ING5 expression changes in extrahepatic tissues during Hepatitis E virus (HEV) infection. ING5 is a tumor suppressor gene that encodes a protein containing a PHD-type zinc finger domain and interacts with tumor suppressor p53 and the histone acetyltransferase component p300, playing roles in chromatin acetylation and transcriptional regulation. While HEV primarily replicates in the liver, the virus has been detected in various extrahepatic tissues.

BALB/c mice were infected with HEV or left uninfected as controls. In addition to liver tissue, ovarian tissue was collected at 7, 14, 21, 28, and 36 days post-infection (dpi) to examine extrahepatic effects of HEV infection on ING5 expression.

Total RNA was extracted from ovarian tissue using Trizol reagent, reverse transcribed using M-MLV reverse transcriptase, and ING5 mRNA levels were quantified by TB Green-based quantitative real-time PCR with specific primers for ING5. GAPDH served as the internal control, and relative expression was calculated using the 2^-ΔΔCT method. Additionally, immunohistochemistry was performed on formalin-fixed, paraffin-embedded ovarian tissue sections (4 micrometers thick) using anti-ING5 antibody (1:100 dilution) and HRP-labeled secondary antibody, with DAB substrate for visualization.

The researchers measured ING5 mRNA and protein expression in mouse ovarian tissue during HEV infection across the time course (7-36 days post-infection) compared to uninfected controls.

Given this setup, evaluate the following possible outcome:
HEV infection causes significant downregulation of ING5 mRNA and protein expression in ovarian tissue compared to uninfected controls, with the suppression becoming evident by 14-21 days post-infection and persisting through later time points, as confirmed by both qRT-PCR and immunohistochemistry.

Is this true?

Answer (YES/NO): NO